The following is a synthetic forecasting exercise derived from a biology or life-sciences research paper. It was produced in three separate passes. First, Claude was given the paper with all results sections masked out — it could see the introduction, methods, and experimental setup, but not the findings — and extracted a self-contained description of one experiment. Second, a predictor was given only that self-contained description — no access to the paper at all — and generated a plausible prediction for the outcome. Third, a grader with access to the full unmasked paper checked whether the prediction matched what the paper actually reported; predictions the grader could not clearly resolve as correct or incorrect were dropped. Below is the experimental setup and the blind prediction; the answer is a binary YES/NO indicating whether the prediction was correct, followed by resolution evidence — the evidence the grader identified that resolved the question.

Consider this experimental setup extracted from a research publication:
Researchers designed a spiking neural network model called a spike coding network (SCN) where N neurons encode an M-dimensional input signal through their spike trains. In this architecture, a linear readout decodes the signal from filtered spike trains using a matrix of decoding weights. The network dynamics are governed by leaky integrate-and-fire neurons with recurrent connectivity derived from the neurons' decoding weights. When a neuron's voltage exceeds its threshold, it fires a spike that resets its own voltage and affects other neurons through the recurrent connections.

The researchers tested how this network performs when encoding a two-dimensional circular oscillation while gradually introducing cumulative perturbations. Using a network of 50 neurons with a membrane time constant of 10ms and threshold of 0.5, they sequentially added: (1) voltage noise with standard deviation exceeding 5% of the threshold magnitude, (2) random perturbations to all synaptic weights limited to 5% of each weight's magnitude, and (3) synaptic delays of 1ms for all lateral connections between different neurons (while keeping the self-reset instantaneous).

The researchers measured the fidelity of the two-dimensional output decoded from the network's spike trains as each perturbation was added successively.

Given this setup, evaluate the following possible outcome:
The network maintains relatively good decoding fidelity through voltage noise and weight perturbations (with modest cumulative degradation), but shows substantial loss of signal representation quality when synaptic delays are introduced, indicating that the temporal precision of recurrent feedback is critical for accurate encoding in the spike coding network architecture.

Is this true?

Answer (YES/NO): YES